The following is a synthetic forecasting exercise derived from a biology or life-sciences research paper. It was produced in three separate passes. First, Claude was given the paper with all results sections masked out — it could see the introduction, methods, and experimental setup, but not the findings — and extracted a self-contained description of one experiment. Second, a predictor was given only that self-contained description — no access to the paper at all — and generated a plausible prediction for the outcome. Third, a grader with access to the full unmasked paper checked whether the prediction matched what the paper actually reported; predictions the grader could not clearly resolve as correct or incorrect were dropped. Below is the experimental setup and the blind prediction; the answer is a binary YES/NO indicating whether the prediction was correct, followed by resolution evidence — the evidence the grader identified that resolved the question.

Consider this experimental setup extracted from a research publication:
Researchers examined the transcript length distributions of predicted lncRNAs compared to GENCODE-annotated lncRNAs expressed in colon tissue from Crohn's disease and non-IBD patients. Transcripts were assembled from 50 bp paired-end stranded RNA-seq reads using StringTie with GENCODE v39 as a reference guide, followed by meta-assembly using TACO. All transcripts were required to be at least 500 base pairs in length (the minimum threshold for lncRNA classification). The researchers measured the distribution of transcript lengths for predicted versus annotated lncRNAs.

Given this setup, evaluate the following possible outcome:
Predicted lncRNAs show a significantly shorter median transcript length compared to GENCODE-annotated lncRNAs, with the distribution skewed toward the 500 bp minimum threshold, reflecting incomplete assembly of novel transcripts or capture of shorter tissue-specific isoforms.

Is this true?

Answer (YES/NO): NO